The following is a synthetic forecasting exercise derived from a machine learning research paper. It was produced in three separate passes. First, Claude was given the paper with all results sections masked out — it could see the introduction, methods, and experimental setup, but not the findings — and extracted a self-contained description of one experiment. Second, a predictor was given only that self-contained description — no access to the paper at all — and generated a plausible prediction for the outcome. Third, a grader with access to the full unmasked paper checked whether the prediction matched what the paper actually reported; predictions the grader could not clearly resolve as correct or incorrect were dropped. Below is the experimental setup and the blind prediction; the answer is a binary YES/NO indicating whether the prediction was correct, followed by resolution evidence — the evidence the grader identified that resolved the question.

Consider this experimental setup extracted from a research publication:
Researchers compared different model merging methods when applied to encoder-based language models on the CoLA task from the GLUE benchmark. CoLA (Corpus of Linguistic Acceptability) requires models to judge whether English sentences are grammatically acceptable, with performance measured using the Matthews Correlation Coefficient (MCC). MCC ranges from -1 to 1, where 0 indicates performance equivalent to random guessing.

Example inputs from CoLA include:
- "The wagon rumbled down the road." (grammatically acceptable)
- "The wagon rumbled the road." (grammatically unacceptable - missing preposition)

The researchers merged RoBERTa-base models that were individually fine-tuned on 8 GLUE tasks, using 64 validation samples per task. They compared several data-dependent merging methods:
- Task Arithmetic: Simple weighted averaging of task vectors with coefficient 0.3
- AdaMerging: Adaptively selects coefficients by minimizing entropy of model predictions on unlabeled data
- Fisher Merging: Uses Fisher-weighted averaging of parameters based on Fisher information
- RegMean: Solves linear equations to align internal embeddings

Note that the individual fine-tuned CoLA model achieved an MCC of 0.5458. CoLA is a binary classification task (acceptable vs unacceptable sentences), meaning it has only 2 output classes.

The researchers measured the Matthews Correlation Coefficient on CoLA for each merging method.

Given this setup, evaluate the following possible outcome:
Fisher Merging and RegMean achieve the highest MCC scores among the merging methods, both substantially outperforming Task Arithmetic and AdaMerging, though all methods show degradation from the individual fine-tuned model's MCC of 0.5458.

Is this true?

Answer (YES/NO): YES